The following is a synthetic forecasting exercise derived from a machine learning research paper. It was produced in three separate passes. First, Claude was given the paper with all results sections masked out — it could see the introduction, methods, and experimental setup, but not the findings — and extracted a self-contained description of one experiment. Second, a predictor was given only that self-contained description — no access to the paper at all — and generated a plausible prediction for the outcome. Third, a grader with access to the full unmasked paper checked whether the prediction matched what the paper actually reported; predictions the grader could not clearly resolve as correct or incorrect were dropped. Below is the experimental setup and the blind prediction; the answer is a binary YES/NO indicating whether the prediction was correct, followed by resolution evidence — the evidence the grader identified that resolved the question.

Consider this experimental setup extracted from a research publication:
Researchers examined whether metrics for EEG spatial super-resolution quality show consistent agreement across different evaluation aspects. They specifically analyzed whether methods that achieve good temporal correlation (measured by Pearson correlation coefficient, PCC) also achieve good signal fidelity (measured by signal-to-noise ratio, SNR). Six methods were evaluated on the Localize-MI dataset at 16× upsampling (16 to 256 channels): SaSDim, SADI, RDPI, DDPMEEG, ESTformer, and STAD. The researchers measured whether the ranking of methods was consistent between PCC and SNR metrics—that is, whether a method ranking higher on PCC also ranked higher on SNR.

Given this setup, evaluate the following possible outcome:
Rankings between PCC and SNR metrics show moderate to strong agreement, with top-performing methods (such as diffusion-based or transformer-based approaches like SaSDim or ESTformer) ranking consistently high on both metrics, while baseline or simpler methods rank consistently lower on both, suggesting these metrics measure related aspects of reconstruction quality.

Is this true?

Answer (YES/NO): NO